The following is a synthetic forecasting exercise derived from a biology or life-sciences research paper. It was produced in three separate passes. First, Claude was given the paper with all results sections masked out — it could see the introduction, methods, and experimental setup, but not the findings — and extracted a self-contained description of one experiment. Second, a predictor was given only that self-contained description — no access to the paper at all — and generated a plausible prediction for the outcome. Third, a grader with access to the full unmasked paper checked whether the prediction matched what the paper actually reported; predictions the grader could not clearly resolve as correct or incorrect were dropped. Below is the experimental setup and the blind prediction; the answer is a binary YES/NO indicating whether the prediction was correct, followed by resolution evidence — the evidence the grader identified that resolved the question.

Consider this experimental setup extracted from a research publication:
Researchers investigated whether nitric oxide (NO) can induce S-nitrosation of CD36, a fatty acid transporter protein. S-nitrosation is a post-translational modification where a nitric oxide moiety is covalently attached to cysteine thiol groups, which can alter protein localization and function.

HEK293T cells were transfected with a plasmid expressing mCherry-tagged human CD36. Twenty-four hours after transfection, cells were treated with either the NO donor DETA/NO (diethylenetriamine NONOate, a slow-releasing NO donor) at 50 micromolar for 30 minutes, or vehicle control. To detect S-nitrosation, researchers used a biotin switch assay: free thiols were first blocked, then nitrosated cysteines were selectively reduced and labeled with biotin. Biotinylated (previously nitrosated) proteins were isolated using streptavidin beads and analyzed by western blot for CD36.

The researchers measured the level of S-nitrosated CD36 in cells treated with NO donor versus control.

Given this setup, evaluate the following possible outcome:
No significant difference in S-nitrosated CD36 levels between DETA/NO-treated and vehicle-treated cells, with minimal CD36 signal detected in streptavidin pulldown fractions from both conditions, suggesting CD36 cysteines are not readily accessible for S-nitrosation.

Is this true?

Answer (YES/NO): NO